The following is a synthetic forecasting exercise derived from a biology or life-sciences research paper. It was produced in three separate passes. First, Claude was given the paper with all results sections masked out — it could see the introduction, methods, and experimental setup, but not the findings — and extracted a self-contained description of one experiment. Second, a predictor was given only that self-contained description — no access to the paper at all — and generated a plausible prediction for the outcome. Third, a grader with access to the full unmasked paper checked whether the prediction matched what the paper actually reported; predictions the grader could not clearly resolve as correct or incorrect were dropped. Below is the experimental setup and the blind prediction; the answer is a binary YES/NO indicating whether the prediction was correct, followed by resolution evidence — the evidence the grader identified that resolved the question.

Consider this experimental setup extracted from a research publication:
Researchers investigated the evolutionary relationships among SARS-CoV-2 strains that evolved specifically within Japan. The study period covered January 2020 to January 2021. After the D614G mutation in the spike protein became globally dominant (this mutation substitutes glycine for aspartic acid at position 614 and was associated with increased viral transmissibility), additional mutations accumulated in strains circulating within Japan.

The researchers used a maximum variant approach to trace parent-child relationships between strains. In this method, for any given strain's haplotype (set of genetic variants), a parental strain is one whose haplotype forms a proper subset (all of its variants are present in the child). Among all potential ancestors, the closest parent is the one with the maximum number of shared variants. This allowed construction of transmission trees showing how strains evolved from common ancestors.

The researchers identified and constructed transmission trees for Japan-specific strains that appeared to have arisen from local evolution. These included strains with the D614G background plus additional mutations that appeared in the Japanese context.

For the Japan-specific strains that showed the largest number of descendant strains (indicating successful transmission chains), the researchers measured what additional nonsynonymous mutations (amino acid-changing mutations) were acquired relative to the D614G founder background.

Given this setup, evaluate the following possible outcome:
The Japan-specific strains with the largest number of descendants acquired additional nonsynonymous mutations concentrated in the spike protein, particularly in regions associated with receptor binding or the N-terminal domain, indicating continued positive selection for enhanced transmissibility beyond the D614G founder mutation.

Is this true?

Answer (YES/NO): NO